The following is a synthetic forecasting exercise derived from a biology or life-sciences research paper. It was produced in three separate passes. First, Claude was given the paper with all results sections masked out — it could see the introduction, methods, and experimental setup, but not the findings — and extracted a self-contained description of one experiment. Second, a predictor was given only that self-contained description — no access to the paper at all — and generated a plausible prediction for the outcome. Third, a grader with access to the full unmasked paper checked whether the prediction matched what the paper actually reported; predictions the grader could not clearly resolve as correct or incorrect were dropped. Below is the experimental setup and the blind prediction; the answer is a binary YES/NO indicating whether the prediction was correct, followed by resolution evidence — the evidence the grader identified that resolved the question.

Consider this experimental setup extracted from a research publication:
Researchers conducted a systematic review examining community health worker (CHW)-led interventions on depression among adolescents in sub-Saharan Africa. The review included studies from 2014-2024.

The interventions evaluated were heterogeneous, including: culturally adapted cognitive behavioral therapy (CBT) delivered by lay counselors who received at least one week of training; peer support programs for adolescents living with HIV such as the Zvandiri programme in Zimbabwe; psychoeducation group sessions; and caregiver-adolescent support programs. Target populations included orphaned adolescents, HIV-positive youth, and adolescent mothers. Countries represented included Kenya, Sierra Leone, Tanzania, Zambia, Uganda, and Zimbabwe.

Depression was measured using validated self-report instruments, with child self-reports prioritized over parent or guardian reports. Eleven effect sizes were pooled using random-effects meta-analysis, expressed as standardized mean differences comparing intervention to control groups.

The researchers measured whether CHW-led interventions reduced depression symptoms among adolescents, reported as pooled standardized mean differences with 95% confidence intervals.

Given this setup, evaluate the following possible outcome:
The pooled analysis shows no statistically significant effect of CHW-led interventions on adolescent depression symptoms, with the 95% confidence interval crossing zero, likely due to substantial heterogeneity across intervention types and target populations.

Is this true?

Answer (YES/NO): NO